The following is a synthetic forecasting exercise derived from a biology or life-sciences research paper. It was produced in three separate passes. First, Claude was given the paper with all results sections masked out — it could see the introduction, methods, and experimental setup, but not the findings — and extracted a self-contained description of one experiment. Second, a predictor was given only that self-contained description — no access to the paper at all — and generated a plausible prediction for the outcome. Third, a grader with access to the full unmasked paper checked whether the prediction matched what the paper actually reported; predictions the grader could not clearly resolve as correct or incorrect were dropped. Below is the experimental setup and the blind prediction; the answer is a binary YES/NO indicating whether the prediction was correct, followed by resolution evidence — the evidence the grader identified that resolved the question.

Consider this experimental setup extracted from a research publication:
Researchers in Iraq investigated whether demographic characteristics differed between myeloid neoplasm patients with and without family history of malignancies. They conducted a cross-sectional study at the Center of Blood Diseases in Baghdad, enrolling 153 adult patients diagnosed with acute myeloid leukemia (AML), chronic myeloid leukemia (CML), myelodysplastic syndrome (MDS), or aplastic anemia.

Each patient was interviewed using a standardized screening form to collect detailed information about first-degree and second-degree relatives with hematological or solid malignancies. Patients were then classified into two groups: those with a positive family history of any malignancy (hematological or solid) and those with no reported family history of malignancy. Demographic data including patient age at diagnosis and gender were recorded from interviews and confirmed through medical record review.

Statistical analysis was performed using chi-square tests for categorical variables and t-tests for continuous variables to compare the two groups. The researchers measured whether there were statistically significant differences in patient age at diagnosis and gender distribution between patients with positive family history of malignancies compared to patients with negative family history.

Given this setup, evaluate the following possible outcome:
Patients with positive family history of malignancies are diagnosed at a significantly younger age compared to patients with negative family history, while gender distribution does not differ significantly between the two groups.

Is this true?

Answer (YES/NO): NO